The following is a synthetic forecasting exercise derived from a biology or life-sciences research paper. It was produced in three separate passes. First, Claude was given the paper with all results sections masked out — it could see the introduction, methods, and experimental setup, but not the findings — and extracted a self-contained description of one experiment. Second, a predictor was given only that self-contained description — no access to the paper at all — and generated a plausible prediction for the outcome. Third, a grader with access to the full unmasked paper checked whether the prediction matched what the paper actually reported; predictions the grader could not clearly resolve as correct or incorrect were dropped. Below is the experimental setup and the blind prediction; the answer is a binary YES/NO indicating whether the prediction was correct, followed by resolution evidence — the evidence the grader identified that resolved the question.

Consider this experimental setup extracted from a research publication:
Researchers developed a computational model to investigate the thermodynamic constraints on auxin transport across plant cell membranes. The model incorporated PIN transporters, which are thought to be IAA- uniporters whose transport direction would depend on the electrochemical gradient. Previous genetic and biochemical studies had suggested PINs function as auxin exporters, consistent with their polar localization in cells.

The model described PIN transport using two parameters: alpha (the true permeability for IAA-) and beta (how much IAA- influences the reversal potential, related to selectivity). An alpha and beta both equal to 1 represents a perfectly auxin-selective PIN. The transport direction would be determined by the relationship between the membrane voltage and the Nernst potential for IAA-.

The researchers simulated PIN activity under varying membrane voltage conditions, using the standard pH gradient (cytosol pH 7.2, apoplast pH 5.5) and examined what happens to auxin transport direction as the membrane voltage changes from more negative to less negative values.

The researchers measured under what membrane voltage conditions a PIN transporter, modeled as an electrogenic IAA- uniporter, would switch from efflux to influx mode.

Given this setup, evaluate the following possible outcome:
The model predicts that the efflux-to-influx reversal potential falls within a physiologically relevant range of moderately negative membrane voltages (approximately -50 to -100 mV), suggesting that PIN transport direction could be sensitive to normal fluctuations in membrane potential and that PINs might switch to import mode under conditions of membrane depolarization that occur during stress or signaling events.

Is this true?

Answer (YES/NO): NO